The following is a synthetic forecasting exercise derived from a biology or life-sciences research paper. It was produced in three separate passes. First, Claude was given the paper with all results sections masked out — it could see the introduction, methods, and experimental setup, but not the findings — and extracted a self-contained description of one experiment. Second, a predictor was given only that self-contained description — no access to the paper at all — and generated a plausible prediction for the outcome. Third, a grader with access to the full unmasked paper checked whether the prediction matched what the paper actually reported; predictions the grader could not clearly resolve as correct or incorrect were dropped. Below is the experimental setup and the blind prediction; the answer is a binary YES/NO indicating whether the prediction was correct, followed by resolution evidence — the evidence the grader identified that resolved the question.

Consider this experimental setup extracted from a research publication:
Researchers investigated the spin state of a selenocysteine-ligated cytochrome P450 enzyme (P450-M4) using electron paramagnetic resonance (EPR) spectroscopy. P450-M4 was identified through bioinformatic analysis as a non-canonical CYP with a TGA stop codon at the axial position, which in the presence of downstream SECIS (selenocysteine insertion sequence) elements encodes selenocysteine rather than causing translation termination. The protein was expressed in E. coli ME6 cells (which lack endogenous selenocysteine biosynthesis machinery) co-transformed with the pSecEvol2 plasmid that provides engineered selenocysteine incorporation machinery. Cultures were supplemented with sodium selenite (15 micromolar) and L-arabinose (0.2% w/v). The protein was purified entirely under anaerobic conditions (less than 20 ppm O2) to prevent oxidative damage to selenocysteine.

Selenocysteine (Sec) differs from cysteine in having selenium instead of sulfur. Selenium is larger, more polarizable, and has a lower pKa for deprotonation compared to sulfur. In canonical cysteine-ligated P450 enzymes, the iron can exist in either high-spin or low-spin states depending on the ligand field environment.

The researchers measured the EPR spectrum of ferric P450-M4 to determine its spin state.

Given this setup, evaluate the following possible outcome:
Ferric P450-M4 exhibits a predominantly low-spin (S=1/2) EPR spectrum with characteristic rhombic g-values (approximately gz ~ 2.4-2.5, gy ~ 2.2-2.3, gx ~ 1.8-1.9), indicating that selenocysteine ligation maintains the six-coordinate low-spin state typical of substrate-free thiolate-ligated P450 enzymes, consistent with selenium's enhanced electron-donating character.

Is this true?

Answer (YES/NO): NO